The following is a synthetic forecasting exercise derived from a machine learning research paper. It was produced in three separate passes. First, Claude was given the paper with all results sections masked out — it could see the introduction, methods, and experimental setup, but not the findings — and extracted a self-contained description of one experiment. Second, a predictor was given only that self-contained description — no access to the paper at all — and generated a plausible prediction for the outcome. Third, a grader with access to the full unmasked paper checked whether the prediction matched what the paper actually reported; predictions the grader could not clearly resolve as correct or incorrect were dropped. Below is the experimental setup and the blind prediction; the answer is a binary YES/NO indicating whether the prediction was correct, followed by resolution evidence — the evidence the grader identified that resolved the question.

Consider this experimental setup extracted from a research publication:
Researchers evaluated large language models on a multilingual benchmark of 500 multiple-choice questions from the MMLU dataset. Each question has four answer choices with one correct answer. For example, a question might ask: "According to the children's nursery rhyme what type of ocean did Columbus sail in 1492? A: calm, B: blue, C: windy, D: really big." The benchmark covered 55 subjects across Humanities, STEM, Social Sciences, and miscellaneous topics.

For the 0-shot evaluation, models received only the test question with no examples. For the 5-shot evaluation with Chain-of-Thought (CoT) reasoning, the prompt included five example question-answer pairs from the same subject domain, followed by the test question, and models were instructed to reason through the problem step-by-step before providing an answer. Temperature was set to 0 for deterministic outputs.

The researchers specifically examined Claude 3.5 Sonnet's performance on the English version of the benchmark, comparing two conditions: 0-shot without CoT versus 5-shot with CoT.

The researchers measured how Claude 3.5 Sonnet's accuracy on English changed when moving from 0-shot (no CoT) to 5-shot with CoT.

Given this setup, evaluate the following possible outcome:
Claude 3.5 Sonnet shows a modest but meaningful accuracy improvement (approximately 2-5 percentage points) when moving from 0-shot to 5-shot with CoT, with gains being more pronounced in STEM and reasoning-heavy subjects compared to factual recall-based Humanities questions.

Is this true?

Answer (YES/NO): NO